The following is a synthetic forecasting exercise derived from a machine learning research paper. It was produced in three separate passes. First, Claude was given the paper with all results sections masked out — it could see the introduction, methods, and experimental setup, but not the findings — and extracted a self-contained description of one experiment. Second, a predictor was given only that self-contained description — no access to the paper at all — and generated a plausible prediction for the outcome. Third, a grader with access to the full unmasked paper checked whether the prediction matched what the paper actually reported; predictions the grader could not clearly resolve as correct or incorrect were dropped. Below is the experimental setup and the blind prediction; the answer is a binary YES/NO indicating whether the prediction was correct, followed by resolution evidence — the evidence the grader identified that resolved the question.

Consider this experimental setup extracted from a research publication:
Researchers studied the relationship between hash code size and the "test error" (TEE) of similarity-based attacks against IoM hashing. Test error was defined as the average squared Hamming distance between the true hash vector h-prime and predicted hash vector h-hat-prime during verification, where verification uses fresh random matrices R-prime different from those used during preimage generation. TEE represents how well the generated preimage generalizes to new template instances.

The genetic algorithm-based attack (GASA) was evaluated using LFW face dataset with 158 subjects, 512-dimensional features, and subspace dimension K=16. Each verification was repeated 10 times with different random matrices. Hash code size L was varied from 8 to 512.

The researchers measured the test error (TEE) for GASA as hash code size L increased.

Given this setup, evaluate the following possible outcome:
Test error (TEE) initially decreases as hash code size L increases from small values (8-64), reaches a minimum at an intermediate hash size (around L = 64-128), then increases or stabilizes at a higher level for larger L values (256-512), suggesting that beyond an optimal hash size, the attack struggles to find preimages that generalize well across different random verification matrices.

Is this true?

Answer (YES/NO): NO